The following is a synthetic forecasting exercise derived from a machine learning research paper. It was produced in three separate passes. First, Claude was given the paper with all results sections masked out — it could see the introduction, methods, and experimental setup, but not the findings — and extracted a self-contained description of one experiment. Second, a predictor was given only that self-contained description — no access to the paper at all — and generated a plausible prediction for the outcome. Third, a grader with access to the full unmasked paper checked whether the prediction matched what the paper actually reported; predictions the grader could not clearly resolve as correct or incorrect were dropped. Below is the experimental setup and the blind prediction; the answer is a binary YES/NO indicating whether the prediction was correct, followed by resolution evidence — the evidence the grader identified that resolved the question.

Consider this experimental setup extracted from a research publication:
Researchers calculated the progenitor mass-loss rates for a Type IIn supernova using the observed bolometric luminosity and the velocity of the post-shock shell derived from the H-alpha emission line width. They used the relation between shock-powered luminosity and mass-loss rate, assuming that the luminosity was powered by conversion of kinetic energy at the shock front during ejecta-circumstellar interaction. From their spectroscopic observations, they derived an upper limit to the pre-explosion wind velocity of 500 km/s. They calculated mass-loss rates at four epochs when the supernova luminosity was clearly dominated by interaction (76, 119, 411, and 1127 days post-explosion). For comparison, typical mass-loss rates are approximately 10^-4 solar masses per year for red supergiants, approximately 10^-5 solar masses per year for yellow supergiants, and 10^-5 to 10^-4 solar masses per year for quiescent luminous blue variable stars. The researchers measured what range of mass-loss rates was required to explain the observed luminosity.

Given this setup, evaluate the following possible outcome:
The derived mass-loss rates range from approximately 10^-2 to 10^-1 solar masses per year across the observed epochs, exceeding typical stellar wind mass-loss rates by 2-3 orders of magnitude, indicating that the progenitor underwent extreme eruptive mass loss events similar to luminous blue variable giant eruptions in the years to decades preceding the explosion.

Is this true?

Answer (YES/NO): YES